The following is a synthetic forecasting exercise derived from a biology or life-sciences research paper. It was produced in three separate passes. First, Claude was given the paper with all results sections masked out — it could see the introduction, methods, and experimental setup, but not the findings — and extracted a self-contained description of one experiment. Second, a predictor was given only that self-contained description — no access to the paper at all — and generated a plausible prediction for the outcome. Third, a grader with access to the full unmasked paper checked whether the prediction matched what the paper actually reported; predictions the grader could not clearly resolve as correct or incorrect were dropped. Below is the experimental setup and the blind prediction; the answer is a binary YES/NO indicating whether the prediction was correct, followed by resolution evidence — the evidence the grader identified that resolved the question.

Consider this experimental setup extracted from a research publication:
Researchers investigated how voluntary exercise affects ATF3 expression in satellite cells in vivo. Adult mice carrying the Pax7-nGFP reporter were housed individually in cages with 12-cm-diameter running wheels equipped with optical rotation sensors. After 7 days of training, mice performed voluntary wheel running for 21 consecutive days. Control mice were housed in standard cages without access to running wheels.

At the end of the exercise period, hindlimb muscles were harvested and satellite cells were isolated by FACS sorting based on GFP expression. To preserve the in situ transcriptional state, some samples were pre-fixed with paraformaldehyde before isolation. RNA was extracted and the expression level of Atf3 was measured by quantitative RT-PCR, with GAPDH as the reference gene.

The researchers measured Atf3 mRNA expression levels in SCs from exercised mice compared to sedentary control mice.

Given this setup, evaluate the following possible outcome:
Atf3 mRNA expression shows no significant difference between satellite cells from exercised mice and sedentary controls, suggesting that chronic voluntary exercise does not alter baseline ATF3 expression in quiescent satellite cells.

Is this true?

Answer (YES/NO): NO